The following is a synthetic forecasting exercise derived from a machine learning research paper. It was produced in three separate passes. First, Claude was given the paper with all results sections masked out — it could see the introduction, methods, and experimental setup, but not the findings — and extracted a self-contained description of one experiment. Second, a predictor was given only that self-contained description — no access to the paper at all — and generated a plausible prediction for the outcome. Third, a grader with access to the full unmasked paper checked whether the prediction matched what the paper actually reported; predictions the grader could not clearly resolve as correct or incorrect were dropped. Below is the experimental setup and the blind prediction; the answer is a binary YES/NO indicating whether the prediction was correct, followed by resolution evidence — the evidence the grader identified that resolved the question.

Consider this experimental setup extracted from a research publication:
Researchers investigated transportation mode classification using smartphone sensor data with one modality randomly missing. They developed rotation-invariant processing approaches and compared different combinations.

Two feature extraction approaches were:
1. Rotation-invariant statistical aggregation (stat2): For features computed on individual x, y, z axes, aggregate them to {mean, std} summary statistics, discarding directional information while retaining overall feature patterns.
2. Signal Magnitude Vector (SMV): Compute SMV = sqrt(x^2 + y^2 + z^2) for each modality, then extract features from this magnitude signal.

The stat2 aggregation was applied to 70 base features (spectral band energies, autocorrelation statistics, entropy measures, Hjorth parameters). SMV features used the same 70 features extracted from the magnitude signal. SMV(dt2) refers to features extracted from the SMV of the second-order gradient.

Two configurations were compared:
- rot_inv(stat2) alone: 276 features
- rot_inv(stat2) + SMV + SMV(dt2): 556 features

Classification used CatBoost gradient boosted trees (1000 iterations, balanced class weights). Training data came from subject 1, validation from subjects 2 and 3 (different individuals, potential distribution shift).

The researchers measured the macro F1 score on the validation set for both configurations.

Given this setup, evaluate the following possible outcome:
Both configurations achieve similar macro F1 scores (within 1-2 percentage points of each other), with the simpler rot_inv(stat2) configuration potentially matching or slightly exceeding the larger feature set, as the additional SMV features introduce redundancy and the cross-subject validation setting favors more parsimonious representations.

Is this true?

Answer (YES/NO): NO